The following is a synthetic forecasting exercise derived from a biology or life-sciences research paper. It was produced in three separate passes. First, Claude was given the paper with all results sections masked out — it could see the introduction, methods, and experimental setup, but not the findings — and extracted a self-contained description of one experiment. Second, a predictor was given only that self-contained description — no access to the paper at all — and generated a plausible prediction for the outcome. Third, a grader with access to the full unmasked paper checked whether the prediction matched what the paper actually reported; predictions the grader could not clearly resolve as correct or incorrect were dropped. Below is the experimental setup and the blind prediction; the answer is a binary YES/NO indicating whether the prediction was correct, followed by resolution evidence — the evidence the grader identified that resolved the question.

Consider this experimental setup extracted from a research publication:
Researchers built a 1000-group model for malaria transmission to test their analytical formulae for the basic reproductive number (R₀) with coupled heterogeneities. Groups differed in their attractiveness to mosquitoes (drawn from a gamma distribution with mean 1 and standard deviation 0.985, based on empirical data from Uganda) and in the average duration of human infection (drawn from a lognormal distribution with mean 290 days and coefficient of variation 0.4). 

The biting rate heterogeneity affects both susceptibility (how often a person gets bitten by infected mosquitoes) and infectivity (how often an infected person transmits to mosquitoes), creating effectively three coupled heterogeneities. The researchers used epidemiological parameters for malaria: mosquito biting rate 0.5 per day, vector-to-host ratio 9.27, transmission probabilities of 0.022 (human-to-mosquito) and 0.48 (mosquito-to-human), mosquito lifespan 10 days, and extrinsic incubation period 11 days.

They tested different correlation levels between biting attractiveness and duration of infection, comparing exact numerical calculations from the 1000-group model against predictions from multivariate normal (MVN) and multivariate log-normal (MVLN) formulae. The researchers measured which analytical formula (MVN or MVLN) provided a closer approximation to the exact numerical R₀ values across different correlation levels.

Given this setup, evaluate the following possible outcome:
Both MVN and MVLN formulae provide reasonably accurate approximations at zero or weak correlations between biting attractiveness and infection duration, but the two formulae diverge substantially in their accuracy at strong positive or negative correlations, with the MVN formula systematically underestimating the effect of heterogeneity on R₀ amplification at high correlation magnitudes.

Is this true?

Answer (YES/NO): NO